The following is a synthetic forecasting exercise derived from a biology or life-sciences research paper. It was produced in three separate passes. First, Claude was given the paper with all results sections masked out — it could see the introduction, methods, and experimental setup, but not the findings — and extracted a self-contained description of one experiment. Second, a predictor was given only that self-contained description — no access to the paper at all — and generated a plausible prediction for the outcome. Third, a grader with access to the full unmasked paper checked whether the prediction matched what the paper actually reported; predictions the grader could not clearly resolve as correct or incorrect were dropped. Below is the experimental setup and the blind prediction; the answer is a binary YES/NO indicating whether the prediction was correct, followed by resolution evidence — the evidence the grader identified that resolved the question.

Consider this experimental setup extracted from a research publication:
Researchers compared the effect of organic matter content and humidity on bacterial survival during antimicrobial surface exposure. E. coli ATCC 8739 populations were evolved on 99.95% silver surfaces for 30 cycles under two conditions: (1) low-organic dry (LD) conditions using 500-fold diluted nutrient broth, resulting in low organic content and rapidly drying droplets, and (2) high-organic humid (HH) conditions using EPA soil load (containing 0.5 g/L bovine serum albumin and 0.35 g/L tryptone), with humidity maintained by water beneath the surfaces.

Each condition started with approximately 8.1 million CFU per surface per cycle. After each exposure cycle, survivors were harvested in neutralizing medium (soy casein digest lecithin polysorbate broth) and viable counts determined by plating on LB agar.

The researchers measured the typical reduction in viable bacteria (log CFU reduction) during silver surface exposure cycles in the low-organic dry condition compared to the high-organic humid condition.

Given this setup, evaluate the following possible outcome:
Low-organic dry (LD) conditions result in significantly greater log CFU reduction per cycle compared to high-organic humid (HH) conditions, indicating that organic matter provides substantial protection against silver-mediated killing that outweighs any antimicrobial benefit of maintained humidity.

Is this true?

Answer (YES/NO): YES